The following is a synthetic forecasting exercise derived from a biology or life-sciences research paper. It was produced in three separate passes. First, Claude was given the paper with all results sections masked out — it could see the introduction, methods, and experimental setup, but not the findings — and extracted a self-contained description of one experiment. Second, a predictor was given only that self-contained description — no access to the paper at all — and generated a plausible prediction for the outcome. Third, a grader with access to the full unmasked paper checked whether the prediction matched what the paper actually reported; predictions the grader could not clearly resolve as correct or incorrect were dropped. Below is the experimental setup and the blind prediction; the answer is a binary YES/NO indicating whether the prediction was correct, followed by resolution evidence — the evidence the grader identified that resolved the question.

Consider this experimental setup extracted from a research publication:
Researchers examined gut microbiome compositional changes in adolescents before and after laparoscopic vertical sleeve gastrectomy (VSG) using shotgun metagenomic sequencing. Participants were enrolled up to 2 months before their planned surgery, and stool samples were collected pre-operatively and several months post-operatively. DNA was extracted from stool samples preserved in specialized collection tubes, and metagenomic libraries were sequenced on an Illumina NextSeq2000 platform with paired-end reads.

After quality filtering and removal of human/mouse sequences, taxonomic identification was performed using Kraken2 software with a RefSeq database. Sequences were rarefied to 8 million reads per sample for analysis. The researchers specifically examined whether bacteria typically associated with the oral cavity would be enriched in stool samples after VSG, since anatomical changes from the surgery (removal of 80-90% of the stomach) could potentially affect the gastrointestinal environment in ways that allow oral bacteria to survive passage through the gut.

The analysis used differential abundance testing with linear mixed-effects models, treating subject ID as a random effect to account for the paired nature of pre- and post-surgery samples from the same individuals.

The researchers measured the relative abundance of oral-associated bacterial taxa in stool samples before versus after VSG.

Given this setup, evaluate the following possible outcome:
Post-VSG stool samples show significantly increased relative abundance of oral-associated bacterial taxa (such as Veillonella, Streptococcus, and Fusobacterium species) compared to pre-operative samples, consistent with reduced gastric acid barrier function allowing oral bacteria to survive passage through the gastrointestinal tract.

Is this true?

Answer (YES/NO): NO